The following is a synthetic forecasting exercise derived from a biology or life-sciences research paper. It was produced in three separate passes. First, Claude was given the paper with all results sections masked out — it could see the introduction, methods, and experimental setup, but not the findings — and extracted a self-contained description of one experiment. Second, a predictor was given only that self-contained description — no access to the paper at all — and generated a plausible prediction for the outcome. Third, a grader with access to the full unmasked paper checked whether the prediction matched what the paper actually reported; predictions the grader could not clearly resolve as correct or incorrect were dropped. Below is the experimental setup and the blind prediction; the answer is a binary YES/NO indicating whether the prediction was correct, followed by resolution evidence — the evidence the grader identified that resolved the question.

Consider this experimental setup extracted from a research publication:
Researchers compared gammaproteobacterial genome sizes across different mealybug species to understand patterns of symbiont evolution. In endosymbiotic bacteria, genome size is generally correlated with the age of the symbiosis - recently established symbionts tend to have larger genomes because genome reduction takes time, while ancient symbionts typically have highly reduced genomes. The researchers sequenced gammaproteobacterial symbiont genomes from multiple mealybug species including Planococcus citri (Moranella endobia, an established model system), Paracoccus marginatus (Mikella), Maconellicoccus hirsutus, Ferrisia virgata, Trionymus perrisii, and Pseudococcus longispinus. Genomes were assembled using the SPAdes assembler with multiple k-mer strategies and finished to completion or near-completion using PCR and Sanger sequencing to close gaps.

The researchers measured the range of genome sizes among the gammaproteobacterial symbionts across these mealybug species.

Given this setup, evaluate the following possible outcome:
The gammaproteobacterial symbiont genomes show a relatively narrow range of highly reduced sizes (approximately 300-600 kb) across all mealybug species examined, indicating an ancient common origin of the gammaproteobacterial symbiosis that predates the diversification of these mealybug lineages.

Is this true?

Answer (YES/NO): NO